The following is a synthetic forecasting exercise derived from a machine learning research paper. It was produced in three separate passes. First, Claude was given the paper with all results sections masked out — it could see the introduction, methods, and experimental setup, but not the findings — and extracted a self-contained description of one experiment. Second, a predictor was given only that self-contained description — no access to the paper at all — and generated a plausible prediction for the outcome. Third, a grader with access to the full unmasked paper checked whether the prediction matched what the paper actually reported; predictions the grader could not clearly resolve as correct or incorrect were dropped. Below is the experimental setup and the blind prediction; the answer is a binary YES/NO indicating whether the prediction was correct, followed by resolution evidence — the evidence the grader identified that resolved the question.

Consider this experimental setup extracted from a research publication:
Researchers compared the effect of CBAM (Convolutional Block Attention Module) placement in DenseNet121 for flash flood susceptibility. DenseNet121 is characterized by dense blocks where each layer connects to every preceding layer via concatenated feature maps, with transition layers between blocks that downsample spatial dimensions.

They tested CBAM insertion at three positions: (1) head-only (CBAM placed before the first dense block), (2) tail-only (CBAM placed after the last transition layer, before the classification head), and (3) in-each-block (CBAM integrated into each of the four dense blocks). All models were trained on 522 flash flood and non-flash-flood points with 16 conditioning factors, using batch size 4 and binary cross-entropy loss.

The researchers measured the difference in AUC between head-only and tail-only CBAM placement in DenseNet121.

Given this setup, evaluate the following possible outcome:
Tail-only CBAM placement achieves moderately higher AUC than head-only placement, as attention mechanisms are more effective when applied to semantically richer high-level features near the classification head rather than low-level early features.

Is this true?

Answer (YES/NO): NO